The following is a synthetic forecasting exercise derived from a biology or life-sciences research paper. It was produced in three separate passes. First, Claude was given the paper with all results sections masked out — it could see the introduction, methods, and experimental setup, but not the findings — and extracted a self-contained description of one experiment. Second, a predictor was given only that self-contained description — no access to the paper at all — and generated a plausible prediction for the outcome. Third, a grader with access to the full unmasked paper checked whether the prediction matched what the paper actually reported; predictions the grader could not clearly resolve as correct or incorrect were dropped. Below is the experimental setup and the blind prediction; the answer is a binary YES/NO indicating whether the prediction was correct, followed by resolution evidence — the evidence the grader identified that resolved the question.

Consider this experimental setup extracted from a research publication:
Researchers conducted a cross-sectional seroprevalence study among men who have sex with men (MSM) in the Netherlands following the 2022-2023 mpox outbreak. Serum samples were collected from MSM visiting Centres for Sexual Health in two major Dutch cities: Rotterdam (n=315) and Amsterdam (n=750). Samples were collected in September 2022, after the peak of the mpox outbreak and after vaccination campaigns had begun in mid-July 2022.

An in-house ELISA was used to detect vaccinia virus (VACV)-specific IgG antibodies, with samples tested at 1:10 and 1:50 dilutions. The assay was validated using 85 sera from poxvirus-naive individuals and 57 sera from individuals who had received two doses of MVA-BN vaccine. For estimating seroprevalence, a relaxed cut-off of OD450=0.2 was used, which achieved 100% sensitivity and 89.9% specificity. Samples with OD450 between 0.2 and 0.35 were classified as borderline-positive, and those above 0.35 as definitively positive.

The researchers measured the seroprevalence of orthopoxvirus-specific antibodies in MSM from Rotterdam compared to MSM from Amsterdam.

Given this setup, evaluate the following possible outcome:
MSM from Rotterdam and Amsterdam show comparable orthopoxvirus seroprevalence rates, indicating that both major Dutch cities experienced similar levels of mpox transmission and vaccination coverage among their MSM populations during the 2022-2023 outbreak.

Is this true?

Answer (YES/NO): YES